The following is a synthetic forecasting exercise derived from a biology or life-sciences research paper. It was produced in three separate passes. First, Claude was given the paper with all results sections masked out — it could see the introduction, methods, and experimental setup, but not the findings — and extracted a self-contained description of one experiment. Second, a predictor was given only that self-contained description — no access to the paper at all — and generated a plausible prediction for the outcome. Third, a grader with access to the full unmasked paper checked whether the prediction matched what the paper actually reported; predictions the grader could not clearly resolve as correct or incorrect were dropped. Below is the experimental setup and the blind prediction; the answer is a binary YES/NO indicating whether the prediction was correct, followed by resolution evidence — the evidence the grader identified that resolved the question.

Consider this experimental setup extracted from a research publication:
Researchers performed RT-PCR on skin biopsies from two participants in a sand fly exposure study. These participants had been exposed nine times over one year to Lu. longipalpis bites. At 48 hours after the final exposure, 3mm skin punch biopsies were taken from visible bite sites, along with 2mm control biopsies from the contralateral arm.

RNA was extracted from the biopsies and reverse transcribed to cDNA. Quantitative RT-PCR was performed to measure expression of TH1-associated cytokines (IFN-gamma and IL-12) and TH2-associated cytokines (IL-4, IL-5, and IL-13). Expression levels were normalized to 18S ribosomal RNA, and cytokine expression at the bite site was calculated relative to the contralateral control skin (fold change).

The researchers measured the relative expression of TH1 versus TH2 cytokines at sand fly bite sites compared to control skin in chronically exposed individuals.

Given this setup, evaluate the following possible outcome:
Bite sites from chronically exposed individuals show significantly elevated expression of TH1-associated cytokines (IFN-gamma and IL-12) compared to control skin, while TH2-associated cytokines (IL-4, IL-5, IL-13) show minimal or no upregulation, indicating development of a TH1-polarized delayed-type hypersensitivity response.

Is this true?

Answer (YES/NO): NO